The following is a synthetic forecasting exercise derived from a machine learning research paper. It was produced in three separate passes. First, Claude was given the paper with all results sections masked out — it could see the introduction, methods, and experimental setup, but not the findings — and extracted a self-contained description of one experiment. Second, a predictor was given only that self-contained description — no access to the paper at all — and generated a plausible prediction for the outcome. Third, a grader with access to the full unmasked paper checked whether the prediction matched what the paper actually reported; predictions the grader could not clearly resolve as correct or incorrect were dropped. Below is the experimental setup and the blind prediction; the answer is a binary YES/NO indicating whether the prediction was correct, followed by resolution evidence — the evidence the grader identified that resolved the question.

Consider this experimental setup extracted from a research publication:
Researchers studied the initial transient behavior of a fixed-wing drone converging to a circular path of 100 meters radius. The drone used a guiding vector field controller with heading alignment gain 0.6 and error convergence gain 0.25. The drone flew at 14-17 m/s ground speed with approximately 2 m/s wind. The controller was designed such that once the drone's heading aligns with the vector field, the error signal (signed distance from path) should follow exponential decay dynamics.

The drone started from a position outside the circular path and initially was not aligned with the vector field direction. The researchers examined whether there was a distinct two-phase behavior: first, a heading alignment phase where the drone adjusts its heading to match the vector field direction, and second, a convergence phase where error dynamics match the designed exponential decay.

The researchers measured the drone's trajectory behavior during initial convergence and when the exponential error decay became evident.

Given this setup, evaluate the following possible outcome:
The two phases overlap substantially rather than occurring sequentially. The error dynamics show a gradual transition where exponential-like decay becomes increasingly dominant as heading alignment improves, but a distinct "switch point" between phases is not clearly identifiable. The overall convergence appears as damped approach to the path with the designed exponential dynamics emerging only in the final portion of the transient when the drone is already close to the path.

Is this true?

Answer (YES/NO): NO